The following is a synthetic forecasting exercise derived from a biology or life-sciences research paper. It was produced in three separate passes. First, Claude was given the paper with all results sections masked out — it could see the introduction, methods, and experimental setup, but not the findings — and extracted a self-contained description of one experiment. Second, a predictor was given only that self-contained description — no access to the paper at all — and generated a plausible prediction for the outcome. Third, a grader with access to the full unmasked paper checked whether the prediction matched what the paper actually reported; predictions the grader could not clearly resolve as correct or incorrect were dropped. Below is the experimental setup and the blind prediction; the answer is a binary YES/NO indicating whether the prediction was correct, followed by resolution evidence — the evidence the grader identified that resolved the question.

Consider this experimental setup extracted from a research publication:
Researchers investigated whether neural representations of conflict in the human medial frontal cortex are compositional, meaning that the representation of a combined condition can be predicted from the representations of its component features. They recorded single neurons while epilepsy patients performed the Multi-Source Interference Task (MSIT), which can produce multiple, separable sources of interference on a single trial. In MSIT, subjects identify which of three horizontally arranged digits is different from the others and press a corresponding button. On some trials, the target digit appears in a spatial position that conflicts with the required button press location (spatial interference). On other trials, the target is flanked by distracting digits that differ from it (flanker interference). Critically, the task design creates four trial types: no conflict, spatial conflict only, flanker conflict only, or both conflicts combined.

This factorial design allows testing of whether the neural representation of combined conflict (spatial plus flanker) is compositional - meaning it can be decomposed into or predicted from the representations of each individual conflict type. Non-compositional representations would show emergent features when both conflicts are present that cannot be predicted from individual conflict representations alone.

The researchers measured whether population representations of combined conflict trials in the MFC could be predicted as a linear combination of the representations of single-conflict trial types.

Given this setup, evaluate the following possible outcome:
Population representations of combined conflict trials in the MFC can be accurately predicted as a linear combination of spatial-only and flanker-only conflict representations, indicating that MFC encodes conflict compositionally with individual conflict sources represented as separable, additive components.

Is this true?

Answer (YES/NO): NO